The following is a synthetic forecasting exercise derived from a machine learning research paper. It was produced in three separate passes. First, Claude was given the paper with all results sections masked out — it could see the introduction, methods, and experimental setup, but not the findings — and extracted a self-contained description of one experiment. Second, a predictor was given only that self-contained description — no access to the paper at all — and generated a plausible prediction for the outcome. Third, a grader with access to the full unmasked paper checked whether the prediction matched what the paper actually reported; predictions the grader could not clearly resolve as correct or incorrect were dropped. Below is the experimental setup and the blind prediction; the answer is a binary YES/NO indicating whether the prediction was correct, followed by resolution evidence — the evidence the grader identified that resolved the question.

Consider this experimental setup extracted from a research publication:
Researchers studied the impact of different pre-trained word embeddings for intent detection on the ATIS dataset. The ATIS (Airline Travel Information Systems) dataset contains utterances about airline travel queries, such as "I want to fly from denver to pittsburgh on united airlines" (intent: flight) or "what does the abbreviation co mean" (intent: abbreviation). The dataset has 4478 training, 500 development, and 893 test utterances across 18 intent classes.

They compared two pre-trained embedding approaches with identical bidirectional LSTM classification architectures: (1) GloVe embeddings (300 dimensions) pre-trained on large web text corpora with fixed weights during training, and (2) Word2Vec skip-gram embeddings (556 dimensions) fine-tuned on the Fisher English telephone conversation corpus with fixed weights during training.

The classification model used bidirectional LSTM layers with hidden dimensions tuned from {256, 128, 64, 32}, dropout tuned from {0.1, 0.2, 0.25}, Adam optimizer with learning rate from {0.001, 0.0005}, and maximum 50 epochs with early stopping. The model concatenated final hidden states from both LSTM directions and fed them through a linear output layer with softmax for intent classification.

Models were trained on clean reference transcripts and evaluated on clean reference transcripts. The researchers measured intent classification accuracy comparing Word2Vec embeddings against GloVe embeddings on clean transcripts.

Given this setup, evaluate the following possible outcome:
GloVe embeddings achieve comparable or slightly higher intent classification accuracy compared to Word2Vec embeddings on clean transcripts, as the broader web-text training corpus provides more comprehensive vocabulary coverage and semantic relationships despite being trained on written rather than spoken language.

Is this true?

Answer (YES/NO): YES